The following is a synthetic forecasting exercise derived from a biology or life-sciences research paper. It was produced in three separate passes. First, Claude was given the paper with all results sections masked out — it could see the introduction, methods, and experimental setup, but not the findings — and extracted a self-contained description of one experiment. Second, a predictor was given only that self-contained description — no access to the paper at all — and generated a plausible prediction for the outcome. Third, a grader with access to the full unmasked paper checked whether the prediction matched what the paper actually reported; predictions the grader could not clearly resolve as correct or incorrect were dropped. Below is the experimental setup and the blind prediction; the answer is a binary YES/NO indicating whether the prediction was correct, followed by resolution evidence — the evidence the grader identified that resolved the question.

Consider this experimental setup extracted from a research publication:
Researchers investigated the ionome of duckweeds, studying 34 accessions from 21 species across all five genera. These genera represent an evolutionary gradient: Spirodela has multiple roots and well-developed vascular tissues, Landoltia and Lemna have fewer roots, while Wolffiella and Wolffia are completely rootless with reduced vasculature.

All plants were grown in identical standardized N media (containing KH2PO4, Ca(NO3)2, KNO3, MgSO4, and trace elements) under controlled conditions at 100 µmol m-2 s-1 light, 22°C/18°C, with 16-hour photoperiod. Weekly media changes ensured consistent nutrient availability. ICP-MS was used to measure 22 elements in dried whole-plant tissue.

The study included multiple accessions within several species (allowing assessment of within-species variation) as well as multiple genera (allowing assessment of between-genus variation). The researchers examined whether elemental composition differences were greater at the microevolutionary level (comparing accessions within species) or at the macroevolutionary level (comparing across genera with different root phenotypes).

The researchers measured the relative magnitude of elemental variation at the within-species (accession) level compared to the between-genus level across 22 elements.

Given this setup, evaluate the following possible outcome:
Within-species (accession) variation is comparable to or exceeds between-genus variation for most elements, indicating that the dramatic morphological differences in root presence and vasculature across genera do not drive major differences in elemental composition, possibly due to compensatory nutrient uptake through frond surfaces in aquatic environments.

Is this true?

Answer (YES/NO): NO